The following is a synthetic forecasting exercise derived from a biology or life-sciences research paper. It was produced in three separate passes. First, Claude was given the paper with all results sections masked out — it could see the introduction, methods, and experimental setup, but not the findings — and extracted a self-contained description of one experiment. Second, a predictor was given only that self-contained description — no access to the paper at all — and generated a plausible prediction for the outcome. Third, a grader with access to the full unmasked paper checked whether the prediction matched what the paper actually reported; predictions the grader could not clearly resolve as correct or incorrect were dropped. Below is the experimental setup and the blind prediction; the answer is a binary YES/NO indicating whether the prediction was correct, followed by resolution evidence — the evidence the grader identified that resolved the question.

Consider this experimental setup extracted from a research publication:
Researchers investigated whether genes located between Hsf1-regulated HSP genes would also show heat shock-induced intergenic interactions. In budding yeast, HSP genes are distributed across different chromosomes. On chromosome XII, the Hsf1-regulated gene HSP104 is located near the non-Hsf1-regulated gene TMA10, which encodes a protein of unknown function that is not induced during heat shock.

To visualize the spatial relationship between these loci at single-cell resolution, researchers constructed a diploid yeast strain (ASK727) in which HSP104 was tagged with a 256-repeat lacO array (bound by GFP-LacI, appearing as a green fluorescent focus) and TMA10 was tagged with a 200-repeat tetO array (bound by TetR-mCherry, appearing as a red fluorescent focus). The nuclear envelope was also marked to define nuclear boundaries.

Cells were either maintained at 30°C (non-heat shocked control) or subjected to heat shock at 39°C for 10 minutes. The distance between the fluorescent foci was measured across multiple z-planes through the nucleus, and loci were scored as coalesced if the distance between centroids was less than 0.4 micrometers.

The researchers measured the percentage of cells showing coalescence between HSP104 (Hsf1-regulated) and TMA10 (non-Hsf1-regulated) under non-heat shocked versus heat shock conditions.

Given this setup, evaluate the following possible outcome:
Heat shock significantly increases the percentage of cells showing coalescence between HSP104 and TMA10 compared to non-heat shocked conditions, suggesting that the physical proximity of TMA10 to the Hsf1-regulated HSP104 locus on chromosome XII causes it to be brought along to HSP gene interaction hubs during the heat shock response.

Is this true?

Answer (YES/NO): NO